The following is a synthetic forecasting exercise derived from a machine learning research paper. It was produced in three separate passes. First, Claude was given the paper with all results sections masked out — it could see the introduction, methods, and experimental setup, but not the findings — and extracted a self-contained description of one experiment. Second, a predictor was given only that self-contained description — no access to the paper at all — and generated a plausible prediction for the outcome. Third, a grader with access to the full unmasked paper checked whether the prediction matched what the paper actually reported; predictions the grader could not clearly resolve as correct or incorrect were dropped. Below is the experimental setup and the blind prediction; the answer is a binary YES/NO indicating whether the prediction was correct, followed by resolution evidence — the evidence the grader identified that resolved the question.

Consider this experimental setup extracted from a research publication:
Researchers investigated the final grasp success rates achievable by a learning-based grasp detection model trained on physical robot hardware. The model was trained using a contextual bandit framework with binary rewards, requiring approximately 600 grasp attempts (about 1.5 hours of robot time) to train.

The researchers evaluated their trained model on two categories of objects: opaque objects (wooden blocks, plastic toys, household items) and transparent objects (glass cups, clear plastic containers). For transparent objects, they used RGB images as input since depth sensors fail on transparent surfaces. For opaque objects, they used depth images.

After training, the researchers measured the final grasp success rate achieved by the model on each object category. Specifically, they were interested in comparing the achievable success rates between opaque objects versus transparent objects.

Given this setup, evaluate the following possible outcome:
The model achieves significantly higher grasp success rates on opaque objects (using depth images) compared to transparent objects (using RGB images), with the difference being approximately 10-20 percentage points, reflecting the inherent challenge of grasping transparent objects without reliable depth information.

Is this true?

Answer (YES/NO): YES